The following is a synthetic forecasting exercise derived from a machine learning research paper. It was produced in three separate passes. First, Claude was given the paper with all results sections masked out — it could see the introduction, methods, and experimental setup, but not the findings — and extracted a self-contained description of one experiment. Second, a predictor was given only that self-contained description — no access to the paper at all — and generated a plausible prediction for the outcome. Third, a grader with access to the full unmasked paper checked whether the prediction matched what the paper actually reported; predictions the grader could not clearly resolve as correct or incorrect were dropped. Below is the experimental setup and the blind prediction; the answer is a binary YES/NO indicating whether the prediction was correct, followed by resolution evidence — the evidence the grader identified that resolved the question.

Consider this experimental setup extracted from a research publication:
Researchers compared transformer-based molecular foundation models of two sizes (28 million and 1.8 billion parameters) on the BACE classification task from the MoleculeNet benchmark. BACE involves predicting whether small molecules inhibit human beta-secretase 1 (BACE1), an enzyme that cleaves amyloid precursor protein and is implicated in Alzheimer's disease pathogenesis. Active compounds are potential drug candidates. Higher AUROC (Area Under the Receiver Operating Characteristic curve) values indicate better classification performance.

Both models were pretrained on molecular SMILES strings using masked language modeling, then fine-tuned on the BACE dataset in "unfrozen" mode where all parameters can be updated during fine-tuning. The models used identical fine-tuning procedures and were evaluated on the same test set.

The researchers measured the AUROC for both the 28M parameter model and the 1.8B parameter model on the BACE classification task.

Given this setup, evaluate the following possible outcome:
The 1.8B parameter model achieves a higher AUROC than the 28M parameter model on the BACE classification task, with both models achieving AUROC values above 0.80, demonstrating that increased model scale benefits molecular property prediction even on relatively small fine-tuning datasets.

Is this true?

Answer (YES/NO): NO